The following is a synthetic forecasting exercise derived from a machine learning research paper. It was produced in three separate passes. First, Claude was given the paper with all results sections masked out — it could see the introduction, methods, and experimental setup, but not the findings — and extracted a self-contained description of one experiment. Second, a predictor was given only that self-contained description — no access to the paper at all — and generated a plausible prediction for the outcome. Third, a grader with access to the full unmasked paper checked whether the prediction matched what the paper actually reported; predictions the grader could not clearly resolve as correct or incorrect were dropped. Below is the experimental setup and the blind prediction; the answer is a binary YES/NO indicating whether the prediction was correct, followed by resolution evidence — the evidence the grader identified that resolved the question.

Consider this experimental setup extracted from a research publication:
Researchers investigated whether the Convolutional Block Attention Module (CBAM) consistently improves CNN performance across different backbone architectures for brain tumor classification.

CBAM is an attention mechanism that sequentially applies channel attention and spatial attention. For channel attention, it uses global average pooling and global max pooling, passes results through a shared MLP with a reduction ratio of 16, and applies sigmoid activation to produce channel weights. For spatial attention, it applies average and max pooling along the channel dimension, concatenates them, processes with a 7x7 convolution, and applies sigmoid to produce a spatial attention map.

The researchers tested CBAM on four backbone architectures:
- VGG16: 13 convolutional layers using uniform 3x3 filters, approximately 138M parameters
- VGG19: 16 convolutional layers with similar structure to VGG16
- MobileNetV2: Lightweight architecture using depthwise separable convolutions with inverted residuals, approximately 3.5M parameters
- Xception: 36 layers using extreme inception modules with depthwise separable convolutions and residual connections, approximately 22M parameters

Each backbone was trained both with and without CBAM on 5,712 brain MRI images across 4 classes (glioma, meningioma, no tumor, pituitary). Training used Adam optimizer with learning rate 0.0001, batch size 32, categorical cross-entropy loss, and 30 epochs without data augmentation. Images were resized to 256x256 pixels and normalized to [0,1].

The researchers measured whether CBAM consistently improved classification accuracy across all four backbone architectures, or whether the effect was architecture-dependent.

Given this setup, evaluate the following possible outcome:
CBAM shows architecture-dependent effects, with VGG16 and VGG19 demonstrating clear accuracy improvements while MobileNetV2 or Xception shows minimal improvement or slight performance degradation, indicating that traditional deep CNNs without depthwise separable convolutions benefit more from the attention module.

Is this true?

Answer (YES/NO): NO